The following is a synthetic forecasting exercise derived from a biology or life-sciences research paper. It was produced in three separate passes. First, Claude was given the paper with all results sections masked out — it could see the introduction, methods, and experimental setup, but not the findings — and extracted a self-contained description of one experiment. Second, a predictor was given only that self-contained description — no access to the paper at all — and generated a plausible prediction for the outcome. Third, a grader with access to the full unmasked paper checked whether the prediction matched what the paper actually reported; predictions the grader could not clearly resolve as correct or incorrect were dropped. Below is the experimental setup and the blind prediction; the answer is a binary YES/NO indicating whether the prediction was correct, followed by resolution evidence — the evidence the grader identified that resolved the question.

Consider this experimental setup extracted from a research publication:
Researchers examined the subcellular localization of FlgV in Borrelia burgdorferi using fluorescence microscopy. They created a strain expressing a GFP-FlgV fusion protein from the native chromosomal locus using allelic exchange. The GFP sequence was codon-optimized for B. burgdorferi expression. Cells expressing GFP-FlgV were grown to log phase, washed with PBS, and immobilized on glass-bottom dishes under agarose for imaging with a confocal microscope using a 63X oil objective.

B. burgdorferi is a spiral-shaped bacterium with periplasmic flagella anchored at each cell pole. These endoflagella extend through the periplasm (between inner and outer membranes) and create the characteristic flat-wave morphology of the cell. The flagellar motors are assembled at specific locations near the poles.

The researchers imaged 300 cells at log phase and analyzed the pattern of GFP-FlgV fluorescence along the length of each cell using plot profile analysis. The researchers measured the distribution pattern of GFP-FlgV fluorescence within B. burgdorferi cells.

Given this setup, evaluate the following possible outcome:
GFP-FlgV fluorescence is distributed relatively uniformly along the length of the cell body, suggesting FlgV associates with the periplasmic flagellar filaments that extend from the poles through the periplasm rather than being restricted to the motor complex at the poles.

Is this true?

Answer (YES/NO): NO